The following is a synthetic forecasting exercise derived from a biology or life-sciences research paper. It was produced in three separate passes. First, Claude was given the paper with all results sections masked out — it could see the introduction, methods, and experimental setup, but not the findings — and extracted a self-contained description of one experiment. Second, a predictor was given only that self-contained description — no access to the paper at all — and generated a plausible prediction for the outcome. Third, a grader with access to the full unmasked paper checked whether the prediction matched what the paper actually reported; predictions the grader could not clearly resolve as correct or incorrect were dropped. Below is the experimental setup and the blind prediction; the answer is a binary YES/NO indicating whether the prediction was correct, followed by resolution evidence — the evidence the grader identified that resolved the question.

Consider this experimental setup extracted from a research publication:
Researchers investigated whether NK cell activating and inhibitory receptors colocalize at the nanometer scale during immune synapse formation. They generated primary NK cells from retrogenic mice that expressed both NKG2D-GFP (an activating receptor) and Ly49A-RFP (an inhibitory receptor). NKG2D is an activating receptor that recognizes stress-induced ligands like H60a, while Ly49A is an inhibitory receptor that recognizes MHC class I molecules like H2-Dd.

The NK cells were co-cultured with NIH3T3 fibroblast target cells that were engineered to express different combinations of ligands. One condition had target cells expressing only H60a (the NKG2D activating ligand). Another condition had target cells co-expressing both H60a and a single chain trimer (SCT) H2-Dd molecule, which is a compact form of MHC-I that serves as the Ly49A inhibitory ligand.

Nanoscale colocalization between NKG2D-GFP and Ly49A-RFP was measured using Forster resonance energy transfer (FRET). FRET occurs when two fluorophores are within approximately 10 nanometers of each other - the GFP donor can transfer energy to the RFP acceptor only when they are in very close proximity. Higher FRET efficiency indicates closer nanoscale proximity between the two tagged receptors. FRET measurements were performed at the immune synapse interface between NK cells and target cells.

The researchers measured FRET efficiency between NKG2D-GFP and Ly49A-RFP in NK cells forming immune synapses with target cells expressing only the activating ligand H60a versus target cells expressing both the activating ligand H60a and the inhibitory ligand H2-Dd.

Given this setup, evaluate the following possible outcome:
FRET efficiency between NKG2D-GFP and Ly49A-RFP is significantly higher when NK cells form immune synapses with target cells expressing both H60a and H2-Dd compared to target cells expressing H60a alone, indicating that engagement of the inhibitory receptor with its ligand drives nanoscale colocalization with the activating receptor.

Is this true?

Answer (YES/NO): YES